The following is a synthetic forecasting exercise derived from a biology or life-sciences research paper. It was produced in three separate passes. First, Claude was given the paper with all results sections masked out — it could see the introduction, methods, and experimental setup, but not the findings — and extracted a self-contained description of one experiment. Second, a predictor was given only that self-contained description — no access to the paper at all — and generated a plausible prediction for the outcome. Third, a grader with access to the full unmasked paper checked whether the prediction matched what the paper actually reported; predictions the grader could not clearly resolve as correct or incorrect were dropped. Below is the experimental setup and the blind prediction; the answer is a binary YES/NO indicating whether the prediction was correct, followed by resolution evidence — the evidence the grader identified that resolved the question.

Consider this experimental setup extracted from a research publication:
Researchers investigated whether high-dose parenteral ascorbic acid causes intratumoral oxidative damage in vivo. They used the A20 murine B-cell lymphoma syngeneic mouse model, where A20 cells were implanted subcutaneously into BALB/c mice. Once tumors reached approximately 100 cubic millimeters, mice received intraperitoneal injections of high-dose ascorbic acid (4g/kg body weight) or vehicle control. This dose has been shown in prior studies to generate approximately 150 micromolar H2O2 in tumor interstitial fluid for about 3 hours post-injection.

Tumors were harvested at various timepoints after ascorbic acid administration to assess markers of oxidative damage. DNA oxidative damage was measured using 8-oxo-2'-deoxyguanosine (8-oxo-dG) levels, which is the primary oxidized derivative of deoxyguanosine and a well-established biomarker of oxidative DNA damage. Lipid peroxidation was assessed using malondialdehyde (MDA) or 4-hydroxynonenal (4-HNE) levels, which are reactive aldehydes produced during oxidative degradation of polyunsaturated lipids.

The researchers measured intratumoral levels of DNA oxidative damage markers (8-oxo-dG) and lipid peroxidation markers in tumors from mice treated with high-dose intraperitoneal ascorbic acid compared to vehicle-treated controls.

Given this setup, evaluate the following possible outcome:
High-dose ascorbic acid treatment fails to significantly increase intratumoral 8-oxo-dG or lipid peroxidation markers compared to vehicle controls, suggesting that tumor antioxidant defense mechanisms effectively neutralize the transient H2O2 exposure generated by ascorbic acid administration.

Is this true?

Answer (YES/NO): YES